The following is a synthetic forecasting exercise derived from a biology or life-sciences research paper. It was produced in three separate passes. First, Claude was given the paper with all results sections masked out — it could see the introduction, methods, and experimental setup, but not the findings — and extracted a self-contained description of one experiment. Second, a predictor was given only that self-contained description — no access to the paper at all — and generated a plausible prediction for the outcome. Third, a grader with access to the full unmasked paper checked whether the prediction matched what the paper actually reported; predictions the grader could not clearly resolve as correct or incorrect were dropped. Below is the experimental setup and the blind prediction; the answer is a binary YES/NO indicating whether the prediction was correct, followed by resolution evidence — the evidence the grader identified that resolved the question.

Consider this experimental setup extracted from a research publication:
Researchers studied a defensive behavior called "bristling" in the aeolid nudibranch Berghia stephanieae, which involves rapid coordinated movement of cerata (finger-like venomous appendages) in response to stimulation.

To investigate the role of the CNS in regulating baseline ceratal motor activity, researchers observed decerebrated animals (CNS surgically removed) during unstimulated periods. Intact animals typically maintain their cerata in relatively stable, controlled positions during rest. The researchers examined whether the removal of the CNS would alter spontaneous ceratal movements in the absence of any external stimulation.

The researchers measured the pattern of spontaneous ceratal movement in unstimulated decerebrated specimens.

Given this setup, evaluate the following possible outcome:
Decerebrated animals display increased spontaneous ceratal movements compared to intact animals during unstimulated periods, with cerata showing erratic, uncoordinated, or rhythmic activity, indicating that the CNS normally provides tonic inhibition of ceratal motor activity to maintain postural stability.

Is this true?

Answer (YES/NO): YES